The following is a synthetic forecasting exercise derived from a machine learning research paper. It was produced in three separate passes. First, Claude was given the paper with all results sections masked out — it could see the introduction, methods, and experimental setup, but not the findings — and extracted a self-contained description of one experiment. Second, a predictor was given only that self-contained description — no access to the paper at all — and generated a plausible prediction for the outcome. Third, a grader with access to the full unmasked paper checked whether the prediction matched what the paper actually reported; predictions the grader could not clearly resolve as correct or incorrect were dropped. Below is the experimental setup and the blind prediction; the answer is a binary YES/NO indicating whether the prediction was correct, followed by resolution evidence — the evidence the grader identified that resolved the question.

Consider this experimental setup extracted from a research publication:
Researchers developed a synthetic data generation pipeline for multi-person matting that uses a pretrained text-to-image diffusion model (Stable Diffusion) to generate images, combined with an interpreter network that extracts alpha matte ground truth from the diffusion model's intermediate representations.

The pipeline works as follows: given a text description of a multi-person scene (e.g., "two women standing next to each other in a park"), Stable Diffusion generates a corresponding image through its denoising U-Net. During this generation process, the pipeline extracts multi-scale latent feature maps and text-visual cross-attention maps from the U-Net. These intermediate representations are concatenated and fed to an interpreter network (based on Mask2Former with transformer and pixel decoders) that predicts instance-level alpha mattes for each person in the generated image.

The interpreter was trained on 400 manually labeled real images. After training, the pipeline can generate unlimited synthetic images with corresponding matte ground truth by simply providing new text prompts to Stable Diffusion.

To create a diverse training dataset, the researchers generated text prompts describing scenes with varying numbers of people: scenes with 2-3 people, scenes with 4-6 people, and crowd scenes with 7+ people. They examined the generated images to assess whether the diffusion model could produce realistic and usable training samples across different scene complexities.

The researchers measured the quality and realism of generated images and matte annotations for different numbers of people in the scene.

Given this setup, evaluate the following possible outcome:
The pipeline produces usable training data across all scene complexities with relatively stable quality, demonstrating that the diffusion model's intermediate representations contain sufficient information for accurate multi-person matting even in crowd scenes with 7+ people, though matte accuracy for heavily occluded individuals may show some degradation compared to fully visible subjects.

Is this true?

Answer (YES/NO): NO